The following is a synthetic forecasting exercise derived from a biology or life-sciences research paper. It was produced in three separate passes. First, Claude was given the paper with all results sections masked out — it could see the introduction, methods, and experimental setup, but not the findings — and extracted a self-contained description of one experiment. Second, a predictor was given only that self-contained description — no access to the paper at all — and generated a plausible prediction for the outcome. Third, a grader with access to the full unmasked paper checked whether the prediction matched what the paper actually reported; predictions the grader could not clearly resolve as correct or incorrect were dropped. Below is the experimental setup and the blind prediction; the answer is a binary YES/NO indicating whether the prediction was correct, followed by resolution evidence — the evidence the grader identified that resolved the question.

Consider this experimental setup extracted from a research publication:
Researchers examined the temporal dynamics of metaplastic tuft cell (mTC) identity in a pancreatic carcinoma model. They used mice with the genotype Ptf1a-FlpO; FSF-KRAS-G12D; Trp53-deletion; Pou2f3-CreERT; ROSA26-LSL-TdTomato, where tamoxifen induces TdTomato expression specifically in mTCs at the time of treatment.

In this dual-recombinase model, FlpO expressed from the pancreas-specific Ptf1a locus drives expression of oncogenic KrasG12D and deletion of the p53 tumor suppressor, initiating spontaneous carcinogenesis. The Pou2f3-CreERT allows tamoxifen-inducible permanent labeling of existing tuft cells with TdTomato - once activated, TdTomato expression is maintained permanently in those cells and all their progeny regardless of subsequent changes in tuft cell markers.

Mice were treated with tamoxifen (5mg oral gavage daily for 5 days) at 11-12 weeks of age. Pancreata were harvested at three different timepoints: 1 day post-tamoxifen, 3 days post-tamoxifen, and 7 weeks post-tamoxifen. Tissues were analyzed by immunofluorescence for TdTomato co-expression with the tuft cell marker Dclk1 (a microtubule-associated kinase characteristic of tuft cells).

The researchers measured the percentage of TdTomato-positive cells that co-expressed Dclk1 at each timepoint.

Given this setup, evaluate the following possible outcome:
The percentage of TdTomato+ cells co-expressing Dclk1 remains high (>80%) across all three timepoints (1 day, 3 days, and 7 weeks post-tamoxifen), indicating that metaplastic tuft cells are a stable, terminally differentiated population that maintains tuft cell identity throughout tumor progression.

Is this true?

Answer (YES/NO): NO